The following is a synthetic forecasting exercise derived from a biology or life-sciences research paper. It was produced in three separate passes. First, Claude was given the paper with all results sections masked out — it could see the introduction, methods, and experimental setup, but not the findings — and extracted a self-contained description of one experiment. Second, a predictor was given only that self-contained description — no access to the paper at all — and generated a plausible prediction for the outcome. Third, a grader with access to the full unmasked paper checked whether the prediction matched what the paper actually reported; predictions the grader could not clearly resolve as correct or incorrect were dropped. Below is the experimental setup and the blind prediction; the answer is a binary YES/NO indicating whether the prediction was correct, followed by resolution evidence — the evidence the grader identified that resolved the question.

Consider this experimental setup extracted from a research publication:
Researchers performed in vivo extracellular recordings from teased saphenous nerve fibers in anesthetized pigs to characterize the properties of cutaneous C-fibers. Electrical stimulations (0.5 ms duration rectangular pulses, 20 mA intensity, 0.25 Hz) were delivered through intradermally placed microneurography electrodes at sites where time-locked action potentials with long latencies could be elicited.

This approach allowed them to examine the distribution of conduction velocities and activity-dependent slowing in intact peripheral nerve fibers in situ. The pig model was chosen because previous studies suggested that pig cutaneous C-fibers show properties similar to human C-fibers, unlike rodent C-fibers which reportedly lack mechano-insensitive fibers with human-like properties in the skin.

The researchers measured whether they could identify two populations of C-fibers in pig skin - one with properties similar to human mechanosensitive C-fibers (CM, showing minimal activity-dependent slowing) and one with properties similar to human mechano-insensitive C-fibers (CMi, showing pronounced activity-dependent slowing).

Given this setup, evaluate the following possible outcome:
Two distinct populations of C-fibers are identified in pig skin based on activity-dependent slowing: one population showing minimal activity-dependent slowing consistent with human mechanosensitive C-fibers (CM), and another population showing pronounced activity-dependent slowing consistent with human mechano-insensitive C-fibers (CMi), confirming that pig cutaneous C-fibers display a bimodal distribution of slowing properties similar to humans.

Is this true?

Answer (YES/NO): YES